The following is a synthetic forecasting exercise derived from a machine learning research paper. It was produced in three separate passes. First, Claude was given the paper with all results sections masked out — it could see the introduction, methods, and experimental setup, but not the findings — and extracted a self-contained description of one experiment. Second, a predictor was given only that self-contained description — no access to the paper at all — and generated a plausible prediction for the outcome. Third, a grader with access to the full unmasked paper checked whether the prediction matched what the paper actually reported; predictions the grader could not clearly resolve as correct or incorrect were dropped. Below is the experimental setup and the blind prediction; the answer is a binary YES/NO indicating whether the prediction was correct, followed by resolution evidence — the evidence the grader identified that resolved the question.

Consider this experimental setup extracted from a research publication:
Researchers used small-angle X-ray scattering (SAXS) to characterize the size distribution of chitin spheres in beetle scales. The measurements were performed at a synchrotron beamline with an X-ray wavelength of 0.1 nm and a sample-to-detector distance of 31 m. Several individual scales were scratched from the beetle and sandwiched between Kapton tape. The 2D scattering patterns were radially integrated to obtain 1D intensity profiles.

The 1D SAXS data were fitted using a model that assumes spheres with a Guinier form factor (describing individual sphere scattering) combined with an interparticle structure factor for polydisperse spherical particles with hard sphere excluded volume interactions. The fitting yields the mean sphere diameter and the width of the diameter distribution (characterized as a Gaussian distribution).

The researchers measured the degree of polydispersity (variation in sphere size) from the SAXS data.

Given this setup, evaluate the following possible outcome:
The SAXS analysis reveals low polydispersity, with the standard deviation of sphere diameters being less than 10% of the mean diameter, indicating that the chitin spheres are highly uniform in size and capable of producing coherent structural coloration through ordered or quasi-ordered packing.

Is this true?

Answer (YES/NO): YES